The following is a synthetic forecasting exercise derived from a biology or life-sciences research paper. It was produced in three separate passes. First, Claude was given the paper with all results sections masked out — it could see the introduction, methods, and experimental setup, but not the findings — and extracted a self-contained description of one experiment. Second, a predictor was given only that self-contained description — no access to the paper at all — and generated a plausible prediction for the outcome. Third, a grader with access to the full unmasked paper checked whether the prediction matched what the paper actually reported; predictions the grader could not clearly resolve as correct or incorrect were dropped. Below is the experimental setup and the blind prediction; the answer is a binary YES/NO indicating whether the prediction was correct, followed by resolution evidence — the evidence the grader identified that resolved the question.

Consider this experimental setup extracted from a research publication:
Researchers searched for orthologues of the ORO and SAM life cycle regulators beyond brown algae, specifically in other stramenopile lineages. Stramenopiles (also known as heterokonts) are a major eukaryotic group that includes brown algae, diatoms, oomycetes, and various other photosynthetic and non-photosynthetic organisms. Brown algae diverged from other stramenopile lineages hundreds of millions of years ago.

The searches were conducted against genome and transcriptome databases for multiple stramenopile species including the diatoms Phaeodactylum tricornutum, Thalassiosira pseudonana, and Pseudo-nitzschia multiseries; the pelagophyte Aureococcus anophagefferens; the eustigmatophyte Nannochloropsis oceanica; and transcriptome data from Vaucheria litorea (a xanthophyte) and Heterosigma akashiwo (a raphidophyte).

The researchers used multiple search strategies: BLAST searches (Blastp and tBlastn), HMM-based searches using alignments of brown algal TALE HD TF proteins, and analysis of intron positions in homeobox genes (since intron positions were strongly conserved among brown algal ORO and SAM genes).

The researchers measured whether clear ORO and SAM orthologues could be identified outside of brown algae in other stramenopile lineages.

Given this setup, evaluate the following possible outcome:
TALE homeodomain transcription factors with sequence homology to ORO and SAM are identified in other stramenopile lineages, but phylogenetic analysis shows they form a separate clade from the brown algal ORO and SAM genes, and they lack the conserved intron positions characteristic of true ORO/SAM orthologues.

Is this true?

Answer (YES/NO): NO